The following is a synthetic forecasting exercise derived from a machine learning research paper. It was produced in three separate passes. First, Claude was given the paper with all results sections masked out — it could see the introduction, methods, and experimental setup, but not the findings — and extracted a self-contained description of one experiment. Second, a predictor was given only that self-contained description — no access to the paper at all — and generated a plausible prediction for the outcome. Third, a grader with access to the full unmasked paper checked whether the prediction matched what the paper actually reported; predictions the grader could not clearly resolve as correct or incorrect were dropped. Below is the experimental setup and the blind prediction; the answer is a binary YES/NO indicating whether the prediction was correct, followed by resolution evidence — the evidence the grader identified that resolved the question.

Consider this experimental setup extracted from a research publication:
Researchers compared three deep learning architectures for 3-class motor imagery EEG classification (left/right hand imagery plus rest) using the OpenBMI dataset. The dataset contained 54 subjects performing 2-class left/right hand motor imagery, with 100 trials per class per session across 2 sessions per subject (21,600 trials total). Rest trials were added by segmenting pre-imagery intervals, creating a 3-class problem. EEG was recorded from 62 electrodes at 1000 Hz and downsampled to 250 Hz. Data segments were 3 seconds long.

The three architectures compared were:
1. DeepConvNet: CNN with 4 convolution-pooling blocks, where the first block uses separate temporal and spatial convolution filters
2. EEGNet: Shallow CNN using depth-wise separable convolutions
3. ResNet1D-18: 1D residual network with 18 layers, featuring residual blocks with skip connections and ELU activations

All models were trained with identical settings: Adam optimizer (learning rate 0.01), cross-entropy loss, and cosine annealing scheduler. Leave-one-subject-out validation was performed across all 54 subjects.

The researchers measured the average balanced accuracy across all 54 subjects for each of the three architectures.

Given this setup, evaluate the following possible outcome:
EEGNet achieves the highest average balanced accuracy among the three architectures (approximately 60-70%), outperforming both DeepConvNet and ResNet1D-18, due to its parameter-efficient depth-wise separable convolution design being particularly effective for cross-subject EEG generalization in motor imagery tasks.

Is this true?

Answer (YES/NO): NO